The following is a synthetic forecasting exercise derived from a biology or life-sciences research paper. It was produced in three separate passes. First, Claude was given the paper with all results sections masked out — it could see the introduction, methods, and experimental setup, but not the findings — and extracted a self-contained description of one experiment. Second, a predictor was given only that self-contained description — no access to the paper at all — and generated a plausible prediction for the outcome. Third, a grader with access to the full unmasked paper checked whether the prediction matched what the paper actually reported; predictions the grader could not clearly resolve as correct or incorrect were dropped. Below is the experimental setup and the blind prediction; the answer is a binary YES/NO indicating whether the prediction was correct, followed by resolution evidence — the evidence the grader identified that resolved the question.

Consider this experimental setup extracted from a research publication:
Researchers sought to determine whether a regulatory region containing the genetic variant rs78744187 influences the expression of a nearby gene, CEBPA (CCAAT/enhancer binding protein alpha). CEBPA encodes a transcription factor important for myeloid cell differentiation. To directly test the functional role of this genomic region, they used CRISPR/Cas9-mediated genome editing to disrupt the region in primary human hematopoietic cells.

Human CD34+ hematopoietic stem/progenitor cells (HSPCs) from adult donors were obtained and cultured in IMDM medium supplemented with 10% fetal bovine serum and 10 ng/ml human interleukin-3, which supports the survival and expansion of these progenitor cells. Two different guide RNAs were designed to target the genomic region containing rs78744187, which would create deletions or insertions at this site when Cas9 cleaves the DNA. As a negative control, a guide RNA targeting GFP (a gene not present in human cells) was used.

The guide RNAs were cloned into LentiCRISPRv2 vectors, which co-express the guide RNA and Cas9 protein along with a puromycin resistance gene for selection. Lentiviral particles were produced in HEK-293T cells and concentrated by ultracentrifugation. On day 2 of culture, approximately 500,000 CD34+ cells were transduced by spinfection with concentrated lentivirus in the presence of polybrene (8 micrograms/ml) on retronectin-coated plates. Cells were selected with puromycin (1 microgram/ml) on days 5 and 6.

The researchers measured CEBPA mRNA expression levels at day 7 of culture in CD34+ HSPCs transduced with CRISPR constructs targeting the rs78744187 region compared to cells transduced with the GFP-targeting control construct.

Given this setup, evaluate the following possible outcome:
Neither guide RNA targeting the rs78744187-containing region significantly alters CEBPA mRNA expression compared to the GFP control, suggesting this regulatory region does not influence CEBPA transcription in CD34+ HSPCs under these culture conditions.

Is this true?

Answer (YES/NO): NO